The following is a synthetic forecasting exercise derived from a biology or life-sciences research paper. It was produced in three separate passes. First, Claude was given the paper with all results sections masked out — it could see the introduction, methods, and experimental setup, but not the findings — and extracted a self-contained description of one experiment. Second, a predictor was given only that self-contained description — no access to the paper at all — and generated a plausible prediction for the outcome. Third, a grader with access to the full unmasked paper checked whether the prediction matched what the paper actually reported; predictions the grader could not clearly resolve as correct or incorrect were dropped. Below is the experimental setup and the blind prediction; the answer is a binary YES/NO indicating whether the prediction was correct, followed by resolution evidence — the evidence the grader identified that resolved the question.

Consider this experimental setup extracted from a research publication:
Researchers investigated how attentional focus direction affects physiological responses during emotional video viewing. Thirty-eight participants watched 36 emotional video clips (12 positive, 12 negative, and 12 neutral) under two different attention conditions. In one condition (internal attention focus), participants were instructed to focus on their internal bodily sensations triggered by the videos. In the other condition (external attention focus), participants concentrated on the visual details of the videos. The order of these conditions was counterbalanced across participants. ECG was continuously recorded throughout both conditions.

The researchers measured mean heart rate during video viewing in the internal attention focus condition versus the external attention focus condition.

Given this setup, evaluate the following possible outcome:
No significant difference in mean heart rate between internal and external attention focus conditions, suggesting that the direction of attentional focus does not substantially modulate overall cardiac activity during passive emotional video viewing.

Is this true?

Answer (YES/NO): NO